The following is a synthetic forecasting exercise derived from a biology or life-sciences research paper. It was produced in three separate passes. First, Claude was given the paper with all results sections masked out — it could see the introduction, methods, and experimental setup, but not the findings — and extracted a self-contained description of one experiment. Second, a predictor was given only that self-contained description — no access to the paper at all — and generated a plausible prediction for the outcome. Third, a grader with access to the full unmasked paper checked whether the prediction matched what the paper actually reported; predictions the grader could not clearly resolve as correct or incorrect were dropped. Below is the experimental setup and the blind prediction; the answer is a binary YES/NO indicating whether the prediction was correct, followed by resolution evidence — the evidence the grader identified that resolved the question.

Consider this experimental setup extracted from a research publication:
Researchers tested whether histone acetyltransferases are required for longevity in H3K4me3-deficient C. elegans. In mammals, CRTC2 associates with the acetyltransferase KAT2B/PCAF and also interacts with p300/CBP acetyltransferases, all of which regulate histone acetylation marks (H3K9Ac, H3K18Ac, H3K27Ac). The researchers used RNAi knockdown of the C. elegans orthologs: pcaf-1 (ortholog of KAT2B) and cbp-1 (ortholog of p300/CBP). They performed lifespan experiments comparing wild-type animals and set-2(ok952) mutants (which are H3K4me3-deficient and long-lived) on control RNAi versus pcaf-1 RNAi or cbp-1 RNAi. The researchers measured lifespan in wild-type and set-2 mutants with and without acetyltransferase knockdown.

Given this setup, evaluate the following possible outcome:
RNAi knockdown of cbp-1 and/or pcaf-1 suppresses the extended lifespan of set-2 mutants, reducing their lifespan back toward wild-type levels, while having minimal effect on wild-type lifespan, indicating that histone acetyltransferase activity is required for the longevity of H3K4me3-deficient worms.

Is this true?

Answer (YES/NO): NO